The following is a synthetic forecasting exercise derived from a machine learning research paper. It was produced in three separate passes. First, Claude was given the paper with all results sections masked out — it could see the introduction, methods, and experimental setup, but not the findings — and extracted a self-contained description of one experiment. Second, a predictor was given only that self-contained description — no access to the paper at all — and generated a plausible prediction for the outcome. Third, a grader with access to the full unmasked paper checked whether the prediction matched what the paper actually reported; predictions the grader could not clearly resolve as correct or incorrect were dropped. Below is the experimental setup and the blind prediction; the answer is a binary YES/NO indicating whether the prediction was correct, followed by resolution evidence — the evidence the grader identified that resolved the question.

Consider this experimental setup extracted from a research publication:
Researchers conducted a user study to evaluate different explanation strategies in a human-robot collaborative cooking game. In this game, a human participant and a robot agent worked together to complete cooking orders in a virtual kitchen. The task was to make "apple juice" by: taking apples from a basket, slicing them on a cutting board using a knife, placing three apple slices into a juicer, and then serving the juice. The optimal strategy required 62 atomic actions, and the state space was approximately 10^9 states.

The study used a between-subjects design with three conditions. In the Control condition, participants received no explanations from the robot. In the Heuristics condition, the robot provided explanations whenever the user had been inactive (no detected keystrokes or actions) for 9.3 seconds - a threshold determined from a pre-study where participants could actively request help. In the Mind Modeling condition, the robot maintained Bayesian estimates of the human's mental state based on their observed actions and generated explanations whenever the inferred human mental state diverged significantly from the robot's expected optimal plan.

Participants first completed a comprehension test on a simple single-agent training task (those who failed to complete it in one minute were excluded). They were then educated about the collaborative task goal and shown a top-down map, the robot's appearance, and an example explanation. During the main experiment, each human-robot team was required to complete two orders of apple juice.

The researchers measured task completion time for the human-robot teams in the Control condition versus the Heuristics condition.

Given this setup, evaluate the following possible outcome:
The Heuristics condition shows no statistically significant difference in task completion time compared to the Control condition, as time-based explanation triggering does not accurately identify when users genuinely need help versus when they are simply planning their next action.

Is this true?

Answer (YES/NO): YES